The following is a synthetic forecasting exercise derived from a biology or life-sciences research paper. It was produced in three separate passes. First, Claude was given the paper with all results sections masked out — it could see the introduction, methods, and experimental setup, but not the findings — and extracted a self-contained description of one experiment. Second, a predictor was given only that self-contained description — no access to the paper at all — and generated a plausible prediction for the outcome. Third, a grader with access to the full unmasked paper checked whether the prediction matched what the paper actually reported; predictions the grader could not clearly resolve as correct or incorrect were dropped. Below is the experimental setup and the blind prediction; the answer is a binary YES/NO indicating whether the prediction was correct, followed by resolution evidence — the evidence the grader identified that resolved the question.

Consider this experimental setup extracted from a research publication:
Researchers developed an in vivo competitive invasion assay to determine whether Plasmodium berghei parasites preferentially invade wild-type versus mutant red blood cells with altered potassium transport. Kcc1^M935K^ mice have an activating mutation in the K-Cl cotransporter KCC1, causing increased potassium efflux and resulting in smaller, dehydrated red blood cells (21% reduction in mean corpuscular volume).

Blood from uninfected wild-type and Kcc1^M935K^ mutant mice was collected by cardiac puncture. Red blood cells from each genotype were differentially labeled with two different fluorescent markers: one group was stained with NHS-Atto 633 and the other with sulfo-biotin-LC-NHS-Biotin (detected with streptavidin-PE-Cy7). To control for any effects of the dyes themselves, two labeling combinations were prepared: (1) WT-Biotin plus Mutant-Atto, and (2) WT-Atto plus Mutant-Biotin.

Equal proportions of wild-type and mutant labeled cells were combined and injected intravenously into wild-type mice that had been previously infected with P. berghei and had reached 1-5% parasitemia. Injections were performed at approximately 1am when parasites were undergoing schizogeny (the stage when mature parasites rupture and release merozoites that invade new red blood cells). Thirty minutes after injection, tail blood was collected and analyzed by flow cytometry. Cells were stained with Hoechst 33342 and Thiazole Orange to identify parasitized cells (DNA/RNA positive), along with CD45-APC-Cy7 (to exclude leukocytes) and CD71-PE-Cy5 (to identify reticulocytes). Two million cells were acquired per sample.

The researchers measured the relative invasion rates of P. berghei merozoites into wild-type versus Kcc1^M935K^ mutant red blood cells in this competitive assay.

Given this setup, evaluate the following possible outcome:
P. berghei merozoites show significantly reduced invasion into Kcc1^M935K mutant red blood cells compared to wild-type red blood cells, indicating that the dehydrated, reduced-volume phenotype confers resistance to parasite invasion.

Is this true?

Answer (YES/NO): NO